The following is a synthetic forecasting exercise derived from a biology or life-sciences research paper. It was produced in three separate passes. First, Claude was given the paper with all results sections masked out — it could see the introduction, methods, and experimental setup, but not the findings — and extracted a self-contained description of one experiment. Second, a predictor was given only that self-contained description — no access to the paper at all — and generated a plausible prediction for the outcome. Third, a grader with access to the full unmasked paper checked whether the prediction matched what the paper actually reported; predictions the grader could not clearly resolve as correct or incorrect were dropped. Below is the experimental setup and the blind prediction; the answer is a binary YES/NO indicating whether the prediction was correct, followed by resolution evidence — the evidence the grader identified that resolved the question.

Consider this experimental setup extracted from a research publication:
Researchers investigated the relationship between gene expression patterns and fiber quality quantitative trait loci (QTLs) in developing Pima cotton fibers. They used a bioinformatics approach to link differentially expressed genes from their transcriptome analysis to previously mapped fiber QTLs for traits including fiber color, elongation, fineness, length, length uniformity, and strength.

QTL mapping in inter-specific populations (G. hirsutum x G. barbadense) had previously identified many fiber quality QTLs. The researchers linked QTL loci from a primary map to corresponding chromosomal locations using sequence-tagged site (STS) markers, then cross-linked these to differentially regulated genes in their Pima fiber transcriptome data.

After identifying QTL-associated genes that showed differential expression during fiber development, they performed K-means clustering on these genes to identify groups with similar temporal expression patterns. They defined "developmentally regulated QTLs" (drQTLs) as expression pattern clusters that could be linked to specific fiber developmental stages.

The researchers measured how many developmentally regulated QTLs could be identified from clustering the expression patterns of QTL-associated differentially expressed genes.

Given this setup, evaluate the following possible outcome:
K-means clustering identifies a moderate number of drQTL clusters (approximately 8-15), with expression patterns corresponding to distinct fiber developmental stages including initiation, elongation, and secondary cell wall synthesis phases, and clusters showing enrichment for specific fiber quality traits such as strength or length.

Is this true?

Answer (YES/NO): NO